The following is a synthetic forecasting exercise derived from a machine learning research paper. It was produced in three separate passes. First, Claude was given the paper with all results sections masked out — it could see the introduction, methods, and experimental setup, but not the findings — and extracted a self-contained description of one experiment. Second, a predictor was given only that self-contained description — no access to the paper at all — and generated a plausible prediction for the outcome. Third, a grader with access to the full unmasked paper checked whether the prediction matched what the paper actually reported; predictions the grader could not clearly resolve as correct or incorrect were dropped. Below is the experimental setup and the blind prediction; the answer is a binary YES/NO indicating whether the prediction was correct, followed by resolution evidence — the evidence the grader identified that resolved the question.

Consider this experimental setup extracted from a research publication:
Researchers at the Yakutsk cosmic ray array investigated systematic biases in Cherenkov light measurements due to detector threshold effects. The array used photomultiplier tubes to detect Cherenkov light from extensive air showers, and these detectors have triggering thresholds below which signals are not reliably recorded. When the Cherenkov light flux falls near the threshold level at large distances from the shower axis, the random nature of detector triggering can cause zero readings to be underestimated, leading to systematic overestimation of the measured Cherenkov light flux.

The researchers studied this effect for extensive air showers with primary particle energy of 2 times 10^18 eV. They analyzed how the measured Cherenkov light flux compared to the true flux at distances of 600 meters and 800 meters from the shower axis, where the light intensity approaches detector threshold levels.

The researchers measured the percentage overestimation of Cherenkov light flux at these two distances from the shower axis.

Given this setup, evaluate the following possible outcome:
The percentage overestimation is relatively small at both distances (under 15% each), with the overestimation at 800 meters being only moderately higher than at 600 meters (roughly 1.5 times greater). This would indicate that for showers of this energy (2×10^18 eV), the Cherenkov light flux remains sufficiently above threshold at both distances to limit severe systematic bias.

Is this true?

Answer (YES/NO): NO